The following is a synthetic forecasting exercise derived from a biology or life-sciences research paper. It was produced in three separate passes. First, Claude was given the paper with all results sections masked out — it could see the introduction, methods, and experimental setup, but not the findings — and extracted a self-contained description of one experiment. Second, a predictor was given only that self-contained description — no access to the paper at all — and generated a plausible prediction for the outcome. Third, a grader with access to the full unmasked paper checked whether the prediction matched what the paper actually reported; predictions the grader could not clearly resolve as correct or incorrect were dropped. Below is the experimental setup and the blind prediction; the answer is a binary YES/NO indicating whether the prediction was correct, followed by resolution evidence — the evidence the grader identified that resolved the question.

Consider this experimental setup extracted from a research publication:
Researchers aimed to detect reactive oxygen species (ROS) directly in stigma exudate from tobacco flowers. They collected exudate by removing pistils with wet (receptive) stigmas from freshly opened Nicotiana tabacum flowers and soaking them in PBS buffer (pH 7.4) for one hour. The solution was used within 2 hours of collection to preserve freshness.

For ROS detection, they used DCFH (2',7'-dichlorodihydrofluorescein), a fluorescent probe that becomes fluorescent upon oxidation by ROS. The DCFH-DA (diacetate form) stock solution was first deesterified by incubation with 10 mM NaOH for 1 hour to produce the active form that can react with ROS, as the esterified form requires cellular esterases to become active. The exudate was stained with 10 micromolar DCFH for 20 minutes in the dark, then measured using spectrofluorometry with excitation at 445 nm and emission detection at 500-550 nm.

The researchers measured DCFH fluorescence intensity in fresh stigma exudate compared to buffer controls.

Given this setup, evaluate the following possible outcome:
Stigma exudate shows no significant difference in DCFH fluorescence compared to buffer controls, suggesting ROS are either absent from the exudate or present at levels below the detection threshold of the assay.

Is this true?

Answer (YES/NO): NO